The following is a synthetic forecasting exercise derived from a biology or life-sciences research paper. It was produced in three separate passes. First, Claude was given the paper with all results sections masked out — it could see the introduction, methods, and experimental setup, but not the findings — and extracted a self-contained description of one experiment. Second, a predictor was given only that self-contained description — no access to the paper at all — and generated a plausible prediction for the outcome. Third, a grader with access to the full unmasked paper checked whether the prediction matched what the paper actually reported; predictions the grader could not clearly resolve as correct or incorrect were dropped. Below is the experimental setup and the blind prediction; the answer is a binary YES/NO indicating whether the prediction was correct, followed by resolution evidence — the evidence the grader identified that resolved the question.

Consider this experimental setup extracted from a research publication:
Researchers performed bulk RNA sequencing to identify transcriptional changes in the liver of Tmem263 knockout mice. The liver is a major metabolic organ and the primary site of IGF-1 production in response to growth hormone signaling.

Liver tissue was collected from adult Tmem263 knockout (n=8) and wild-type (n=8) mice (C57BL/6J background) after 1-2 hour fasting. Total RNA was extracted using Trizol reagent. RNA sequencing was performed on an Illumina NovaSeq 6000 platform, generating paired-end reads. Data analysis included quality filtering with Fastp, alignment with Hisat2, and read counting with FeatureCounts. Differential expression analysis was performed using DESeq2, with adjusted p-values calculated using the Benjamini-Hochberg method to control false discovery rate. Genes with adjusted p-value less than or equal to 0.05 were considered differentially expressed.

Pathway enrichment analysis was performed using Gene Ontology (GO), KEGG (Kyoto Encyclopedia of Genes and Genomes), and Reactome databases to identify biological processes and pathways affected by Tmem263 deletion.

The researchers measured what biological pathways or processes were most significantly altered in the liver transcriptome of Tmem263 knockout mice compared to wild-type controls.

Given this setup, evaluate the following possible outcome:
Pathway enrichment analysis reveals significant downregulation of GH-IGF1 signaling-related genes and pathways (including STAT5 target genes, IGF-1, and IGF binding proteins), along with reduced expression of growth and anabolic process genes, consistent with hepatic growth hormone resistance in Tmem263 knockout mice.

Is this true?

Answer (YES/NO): NO